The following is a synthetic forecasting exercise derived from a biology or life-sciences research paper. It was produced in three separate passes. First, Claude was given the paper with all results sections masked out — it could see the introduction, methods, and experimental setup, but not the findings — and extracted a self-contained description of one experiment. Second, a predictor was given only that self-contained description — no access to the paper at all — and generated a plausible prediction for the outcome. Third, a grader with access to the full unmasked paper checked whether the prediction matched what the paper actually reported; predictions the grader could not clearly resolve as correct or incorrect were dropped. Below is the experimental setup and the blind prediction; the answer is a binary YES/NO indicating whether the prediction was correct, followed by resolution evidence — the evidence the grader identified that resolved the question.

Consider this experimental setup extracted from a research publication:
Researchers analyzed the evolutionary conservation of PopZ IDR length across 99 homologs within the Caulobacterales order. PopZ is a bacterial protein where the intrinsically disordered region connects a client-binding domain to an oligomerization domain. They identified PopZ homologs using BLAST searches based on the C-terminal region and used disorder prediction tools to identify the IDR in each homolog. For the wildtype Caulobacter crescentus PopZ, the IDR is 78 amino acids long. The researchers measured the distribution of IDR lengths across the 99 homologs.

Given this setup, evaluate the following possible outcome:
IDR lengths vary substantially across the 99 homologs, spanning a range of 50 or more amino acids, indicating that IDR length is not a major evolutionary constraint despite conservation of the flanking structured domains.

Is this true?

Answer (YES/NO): NO